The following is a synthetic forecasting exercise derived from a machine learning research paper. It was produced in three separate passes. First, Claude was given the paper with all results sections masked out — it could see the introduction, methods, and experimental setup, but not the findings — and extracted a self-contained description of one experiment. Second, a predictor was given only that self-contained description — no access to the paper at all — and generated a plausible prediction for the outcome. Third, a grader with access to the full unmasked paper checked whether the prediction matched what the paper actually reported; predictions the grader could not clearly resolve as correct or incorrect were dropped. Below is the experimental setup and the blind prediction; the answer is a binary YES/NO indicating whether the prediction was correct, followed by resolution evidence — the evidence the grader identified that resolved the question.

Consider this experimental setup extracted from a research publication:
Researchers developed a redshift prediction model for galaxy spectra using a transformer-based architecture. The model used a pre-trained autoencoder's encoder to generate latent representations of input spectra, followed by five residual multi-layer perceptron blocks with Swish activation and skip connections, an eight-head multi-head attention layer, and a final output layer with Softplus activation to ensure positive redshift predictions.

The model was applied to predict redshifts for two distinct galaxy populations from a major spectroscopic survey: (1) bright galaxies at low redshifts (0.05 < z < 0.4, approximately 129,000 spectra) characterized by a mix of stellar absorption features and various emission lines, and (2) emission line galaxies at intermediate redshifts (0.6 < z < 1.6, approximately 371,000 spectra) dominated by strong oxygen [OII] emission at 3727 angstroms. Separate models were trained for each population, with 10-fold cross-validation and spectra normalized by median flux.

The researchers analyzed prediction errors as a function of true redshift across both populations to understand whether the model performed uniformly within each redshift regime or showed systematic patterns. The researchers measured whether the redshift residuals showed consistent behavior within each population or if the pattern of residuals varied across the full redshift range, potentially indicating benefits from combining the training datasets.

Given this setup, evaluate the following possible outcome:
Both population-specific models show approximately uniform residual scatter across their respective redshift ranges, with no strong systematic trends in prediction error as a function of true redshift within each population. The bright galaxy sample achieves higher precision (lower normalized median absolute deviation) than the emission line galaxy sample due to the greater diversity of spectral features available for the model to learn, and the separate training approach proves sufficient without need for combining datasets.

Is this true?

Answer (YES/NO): NO